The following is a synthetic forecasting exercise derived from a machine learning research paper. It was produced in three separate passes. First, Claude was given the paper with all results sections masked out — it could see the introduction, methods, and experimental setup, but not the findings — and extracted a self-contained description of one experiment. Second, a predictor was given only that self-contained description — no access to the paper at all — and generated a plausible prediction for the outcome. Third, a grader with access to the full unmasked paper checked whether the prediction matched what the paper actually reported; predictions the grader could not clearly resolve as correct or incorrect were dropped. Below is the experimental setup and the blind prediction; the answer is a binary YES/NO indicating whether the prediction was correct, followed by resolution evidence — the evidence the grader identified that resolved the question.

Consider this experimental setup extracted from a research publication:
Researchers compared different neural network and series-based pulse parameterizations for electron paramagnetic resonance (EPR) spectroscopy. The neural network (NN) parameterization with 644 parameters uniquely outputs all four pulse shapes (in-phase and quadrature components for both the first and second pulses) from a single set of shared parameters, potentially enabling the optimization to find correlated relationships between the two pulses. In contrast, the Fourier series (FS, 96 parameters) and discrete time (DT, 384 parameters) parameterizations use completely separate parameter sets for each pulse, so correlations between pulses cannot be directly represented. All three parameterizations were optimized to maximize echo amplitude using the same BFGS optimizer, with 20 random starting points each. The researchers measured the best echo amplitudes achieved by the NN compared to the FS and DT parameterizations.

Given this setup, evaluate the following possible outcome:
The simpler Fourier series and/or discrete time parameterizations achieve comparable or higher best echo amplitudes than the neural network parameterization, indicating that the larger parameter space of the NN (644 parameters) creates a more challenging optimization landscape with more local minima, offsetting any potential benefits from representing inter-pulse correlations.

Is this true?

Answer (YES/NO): NO